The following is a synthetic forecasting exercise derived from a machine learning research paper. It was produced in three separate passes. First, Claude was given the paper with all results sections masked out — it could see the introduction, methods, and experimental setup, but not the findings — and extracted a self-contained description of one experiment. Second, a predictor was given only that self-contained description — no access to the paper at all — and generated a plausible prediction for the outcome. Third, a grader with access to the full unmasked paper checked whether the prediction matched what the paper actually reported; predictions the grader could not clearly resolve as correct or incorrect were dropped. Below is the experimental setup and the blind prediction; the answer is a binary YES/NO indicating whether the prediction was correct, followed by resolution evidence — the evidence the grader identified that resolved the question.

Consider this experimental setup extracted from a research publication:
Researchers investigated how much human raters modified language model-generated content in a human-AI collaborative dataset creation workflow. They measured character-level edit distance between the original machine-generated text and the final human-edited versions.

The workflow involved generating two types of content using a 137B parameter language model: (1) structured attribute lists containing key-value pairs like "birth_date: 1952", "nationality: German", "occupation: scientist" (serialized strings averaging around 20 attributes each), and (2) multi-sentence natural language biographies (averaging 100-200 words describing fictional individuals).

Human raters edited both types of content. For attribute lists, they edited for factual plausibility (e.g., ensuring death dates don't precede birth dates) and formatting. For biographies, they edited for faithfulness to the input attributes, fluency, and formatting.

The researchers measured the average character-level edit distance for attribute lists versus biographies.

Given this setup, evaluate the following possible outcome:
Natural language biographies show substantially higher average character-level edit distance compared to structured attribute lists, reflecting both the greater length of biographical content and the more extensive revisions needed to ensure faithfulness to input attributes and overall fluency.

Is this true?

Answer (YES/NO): YES